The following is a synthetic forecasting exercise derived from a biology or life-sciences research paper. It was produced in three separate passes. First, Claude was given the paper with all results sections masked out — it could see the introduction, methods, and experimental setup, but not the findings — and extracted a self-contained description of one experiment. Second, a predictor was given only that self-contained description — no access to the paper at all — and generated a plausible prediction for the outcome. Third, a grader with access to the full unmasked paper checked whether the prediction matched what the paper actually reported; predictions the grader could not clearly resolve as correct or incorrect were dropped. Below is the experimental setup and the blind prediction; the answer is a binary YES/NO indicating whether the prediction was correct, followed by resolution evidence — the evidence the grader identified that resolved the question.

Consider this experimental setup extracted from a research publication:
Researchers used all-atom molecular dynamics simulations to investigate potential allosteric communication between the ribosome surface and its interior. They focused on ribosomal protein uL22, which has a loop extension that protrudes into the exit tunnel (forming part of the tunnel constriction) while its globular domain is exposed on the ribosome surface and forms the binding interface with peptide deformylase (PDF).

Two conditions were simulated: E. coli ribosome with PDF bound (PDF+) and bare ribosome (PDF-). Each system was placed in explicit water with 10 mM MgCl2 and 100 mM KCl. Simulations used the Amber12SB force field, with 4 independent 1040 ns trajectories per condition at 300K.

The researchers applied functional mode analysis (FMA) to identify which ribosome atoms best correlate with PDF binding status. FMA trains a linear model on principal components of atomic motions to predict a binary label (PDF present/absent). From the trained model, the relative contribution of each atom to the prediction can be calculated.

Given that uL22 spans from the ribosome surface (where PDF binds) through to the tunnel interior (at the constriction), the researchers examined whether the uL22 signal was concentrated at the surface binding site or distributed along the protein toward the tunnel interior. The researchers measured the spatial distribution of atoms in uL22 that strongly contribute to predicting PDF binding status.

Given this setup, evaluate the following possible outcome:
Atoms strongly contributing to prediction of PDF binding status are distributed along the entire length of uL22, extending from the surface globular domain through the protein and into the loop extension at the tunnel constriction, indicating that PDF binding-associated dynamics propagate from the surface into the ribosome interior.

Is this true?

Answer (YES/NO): YES